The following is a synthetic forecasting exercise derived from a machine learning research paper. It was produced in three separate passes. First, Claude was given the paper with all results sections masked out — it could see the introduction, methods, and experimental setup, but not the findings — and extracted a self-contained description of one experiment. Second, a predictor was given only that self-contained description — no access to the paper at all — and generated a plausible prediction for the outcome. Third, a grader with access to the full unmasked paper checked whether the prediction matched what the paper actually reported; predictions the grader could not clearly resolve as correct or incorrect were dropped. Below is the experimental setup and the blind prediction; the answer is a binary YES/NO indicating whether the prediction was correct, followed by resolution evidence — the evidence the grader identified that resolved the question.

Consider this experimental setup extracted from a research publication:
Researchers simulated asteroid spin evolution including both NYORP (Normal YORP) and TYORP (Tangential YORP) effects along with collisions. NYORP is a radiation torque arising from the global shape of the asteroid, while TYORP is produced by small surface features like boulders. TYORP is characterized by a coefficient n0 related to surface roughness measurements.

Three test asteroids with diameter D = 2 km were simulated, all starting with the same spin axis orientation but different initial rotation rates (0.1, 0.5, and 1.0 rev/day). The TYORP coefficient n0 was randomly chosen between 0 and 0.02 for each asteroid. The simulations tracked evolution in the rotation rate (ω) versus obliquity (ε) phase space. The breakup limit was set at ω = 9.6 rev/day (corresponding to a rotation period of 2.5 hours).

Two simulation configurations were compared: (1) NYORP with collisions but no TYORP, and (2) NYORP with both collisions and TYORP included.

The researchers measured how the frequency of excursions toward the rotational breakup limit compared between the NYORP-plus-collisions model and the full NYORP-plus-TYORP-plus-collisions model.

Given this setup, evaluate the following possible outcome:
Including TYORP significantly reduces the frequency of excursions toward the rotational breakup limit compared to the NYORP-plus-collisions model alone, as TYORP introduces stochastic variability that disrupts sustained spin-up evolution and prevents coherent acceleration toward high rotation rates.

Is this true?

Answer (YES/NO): NO